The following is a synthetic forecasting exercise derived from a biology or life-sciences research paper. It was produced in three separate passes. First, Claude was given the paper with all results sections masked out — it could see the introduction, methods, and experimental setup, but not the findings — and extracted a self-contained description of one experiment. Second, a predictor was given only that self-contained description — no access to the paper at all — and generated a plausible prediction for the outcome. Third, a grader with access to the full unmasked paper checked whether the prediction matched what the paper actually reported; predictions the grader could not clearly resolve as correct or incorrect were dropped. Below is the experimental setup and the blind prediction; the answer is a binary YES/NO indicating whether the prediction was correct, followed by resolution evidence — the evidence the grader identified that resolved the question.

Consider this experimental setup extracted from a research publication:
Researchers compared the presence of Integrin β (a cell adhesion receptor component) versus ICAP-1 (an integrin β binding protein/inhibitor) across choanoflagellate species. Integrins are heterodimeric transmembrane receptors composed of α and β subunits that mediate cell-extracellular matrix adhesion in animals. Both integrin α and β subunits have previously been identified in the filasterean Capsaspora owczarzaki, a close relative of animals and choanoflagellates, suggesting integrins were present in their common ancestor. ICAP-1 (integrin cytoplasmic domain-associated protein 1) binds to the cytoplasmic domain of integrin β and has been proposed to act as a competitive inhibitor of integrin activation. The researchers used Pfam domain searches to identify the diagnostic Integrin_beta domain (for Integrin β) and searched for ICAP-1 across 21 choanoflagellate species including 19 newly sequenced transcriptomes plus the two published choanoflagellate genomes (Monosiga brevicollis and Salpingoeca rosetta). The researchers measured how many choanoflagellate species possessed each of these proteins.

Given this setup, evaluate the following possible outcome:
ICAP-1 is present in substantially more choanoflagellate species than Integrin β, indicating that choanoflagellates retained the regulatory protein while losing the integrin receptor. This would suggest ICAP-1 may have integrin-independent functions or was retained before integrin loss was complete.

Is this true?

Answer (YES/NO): YES